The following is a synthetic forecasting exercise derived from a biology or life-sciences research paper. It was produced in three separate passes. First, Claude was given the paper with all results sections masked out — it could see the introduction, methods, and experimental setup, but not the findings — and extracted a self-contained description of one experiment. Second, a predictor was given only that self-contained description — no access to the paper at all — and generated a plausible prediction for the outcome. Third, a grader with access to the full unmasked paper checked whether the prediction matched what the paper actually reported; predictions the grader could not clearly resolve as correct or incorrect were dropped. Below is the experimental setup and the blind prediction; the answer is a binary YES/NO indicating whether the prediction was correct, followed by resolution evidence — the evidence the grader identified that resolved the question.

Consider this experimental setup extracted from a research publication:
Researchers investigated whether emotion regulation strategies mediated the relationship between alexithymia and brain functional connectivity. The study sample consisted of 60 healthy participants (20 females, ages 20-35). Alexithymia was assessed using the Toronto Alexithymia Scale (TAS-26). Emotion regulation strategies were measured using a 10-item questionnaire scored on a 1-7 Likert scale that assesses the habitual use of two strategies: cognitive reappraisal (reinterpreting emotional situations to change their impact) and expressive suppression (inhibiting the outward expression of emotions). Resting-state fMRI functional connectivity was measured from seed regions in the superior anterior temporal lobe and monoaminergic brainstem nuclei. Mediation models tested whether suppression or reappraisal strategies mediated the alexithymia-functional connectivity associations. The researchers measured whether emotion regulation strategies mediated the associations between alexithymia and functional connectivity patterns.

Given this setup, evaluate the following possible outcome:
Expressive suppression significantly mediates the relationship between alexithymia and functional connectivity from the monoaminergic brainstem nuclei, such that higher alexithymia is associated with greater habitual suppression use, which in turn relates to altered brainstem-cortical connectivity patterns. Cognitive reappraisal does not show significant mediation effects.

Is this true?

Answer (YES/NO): NO